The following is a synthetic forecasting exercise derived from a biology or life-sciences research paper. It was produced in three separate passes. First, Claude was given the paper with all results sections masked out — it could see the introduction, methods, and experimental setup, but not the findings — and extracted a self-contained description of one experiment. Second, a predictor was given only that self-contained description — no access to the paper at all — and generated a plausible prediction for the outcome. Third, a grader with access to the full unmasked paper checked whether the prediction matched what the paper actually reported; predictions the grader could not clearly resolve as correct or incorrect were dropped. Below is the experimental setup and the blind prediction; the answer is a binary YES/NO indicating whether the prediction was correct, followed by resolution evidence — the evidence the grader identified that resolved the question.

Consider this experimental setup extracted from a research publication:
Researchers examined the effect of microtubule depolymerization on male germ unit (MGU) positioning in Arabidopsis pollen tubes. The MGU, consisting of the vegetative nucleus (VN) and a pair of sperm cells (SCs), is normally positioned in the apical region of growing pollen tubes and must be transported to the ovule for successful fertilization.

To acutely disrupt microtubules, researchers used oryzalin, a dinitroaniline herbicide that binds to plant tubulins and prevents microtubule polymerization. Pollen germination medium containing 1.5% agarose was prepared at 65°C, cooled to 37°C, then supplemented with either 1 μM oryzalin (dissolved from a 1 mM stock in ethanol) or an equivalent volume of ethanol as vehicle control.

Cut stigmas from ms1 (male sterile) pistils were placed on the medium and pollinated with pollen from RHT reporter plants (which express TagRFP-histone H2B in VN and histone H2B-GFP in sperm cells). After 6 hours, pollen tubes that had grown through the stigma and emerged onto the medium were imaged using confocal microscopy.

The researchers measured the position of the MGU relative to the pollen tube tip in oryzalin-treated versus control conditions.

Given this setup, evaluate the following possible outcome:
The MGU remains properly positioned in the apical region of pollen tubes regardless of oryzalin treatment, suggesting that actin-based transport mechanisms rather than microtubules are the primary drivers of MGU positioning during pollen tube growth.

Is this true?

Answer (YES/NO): NO